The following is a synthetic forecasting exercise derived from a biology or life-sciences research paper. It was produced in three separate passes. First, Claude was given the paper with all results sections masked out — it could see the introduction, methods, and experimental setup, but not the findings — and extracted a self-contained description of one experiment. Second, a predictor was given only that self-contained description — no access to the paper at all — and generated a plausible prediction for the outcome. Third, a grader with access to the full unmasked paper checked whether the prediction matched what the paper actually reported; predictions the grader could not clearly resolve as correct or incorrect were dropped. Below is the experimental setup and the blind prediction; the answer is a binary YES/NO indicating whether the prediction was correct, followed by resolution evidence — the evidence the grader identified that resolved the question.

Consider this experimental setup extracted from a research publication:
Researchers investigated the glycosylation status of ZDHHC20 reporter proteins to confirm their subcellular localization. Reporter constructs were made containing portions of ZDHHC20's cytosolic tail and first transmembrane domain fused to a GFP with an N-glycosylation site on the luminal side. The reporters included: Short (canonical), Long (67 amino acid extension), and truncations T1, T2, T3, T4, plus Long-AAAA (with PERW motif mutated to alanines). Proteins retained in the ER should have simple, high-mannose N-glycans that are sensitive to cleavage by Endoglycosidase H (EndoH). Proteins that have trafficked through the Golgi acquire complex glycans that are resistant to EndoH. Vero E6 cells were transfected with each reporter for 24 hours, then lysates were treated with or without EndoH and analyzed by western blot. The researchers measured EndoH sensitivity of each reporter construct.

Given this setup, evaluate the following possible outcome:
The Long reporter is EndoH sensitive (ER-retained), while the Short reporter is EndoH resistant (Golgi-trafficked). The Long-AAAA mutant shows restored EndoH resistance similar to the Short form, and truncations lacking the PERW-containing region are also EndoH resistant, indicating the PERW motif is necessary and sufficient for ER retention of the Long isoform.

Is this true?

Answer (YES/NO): YES